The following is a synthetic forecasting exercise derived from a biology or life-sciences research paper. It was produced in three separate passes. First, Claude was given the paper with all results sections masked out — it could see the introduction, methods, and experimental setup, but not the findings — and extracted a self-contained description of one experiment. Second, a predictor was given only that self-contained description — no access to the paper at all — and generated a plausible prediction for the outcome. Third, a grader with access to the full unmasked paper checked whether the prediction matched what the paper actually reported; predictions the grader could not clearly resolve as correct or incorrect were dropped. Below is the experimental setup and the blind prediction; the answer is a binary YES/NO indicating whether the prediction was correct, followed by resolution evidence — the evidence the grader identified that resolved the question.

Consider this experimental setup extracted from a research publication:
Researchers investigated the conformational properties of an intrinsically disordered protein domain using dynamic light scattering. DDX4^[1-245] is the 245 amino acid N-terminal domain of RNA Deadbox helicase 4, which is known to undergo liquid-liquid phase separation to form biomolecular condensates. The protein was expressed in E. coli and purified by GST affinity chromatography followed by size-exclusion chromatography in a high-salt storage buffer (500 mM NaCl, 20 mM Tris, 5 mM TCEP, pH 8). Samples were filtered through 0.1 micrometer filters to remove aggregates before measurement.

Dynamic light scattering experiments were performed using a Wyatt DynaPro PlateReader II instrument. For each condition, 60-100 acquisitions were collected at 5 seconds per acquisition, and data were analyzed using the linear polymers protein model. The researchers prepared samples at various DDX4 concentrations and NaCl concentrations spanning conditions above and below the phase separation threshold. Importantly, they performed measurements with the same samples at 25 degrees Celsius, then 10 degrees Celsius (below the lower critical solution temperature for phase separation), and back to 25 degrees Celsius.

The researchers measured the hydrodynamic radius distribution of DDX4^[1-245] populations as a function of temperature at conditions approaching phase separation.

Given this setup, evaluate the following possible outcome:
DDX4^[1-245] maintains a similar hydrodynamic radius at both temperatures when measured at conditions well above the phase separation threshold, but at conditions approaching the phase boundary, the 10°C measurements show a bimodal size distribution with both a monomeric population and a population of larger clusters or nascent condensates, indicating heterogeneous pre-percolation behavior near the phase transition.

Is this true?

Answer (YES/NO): NO